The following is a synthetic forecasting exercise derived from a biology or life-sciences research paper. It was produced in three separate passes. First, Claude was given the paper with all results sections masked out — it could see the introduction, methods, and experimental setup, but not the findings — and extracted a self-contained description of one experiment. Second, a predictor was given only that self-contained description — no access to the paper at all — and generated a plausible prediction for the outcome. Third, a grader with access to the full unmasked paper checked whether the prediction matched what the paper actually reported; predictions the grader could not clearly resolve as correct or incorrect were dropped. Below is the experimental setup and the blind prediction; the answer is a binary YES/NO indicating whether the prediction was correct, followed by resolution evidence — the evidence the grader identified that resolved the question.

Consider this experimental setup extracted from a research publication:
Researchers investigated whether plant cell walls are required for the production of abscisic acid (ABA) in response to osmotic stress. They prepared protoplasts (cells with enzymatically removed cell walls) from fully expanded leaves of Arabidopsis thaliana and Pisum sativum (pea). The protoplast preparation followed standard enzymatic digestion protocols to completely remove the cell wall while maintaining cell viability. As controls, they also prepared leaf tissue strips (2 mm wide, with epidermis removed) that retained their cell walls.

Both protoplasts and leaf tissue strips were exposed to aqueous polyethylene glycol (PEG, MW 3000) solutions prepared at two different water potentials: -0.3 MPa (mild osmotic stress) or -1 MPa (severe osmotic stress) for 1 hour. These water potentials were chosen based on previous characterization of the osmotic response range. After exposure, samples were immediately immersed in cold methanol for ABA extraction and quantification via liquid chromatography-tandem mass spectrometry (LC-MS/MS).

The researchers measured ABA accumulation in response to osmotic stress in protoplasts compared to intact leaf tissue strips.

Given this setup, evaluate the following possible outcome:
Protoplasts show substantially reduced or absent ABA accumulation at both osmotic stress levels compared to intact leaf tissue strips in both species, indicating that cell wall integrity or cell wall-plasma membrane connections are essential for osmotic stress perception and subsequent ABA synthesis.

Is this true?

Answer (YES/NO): YES